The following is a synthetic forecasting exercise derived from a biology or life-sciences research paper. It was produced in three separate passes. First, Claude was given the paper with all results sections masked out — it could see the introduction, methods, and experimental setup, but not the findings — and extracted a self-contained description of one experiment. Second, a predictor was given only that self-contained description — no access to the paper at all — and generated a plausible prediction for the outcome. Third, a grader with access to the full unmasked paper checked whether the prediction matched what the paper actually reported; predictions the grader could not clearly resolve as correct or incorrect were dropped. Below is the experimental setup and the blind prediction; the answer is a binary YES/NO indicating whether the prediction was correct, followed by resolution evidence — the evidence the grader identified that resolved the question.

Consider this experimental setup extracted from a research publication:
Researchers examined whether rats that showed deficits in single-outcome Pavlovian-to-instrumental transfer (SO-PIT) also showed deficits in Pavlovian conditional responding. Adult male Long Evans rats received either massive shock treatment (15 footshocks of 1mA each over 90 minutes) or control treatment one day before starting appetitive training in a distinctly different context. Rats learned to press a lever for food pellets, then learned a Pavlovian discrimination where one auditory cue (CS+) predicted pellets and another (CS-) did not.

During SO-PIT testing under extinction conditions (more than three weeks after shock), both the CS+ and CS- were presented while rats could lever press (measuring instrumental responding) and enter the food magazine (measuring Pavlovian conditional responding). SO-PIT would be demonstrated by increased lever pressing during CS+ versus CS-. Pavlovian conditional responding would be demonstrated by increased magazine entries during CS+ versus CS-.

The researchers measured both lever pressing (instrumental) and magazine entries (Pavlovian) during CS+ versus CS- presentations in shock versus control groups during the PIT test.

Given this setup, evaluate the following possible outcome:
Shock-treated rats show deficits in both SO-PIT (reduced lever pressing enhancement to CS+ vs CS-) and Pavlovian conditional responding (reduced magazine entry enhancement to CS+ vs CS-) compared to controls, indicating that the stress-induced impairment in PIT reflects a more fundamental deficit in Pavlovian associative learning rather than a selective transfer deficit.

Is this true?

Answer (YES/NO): NO